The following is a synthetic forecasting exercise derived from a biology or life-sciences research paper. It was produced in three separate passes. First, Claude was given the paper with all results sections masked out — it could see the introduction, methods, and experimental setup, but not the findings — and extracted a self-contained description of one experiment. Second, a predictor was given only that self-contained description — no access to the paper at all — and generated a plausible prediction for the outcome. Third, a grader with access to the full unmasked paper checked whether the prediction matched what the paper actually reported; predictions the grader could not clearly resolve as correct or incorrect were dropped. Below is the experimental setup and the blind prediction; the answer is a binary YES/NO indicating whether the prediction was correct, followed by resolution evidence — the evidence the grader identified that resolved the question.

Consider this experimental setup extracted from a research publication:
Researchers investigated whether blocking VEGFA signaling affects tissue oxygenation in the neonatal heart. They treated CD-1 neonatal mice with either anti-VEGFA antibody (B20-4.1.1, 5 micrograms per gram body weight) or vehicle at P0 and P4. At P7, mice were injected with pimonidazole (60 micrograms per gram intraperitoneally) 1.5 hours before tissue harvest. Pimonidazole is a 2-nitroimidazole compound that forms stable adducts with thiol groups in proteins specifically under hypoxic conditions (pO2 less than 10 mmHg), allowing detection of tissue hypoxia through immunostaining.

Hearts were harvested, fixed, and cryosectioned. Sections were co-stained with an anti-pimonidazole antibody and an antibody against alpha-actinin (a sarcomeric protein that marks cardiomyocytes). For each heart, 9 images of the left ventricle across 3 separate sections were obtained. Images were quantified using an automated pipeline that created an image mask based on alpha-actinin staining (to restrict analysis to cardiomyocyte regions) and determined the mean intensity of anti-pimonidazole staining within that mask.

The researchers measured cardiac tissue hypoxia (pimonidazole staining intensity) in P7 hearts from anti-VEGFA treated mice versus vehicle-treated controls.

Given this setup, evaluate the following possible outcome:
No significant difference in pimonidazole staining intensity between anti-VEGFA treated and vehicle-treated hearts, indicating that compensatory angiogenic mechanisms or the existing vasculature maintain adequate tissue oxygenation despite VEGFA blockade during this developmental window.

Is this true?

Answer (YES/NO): NO